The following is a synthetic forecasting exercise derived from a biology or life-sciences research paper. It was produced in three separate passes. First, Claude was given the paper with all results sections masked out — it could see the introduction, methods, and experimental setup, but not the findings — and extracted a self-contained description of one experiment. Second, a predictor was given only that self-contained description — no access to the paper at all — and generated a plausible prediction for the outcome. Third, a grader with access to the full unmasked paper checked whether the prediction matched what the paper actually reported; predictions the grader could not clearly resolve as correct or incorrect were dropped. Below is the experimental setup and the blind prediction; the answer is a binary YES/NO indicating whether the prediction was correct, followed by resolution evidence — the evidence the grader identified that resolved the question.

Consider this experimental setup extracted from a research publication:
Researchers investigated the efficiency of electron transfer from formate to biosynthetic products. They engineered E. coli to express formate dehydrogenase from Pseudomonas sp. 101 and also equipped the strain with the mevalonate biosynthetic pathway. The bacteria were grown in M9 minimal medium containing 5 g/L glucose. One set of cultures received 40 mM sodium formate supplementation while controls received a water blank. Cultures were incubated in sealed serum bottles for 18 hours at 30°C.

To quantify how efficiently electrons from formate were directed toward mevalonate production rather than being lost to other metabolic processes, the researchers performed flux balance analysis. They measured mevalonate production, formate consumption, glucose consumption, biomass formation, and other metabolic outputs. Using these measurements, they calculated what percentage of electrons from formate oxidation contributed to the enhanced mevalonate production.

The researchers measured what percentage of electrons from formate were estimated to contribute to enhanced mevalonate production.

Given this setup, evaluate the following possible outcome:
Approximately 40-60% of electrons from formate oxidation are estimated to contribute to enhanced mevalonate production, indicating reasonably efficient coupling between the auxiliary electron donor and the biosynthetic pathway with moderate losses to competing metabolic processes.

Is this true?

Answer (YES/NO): NO